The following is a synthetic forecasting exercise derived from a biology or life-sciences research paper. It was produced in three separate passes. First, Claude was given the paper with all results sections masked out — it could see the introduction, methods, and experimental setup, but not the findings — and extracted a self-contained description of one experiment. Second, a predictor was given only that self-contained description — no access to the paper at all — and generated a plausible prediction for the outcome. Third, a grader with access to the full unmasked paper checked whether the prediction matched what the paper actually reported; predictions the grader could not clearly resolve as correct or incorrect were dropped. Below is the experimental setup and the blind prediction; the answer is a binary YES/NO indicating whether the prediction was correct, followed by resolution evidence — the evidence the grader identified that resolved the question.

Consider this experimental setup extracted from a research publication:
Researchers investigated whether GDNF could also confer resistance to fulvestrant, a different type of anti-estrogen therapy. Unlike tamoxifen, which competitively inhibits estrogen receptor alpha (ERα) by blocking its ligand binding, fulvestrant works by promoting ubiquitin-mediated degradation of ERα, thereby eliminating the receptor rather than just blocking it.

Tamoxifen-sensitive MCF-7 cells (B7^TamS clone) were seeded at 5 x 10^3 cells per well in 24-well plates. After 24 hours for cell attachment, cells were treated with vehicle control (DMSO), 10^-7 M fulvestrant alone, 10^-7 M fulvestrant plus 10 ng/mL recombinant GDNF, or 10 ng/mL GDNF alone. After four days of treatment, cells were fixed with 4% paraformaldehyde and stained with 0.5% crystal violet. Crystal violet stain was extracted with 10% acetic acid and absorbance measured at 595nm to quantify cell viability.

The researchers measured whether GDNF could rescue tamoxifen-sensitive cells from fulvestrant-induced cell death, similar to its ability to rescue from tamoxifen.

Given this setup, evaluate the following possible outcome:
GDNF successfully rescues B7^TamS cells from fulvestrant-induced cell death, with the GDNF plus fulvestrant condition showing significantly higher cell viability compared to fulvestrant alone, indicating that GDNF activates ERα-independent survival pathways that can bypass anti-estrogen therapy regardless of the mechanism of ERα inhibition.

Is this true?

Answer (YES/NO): YES